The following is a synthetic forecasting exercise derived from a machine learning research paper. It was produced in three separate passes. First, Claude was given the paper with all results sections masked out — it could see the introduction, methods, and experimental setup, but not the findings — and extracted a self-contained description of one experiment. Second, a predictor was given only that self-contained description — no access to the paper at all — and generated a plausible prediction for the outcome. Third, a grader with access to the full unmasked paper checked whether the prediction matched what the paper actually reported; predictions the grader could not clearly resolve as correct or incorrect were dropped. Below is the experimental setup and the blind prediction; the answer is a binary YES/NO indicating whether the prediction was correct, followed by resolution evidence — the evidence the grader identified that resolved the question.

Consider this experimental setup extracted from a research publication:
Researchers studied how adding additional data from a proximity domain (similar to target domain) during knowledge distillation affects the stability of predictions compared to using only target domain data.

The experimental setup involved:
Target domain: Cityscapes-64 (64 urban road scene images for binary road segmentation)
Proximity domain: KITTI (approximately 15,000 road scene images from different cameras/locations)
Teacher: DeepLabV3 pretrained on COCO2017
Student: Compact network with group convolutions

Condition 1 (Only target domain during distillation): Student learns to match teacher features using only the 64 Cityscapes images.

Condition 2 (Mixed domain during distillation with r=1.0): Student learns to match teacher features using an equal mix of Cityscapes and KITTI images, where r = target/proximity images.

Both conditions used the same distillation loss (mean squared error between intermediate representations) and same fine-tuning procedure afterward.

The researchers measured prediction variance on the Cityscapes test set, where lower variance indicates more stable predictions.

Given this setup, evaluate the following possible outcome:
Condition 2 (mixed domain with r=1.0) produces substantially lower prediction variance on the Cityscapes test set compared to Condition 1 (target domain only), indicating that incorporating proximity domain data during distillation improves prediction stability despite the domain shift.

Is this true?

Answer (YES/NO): YES